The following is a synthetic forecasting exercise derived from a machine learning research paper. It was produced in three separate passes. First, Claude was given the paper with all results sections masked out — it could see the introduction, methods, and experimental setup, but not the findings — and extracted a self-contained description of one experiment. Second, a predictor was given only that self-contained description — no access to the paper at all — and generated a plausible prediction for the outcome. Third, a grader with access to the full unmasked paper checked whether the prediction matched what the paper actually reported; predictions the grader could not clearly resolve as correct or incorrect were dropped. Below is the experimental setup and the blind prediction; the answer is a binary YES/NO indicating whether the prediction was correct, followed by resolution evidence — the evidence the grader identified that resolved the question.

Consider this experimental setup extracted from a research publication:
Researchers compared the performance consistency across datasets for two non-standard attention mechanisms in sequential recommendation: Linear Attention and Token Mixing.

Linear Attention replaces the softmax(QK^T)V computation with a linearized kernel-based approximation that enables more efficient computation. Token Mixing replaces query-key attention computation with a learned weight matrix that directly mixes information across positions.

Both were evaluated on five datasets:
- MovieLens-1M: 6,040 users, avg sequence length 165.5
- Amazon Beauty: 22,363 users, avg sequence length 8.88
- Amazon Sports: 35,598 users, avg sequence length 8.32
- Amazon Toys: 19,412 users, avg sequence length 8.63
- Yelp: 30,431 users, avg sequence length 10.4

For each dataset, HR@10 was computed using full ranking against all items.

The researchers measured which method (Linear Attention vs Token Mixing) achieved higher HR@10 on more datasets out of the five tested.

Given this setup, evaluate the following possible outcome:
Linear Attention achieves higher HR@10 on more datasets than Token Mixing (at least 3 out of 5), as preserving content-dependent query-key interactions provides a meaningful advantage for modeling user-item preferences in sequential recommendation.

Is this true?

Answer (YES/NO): NO